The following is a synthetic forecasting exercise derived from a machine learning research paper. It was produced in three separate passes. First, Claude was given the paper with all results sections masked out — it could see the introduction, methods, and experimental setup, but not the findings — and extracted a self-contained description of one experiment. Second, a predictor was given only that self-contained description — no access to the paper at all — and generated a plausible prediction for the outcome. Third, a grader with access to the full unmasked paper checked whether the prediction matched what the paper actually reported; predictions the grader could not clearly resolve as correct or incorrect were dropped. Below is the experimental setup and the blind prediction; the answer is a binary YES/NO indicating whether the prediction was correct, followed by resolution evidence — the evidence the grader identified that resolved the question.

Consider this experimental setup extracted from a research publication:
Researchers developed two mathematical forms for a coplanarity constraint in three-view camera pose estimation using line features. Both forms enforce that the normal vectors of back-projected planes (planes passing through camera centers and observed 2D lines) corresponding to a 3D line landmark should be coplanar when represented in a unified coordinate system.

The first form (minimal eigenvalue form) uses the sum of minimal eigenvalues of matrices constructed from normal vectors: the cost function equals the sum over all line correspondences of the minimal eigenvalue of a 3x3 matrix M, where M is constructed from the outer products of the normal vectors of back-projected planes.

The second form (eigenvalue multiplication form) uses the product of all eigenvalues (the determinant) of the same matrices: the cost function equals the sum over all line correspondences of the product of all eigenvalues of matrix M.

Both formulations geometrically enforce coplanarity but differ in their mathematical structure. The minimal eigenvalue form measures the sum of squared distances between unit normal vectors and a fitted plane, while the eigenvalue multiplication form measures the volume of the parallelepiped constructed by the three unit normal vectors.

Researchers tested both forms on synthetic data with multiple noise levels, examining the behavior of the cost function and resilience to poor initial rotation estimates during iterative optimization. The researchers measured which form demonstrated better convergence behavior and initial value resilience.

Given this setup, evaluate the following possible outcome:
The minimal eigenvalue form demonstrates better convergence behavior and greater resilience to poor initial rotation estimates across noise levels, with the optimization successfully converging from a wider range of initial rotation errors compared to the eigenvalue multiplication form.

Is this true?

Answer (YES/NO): NO